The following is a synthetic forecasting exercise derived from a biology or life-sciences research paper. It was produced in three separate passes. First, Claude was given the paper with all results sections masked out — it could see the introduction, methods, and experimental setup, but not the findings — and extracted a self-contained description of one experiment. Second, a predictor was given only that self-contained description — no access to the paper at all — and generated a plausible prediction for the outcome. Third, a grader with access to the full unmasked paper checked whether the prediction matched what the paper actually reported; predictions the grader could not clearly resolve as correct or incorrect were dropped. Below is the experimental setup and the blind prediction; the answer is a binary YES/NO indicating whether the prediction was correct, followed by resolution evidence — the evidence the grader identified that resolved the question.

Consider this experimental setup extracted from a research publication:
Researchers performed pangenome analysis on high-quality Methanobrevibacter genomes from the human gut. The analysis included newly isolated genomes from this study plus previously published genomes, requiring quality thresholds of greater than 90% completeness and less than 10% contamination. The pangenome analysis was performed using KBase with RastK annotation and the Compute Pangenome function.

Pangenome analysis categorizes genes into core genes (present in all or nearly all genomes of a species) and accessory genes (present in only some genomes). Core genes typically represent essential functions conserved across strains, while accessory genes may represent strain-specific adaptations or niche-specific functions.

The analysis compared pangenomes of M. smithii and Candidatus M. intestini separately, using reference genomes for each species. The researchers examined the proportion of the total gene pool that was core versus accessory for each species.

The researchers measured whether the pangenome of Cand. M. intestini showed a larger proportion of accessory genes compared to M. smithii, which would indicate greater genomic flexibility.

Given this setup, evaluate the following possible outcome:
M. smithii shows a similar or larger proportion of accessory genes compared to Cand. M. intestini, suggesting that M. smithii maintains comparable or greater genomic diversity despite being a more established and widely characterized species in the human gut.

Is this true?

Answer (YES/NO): NO